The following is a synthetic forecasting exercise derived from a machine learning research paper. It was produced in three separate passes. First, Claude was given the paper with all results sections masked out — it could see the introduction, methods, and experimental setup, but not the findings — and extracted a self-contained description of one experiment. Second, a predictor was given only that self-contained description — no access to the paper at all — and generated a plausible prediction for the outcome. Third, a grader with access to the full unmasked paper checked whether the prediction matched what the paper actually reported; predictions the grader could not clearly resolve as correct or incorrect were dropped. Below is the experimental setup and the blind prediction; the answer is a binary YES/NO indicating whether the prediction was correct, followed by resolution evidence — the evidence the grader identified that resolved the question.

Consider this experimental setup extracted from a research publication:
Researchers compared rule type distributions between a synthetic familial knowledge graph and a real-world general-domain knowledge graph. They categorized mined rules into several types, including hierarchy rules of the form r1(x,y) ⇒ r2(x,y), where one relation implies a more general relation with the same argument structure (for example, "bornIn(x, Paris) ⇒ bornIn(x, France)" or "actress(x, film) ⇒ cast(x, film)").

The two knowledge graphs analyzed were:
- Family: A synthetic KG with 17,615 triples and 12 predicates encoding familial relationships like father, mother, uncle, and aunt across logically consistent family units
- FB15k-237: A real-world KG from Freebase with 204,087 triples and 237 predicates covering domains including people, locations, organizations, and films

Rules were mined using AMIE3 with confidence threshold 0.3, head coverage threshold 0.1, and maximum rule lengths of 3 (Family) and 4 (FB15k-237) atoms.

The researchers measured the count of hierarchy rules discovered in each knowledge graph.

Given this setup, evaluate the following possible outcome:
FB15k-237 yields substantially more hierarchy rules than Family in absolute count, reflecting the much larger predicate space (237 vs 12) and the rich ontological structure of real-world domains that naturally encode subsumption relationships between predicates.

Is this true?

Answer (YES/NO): YES